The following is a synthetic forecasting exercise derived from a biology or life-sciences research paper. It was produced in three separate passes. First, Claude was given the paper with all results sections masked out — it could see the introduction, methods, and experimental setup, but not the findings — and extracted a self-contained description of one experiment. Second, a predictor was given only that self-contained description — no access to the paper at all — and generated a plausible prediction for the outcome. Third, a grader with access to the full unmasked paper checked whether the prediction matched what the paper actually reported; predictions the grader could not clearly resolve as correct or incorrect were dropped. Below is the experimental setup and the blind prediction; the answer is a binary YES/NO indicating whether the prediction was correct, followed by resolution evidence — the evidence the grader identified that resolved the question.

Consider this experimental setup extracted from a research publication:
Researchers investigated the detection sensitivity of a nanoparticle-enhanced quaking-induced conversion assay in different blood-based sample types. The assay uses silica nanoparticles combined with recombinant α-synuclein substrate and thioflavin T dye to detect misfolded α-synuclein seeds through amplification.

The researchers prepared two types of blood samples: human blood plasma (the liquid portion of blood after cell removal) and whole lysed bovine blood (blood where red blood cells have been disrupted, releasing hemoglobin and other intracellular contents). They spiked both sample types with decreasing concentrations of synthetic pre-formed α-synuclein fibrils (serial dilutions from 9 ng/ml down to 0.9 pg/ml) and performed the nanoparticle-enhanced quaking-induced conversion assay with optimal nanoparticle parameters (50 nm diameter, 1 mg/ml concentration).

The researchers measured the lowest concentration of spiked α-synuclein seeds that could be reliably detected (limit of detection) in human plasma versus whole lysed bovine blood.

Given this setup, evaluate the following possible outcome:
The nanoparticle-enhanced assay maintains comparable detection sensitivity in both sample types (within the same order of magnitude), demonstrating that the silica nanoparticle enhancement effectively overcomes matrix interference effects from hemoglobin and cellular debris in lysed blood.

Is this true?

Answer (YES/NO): NO